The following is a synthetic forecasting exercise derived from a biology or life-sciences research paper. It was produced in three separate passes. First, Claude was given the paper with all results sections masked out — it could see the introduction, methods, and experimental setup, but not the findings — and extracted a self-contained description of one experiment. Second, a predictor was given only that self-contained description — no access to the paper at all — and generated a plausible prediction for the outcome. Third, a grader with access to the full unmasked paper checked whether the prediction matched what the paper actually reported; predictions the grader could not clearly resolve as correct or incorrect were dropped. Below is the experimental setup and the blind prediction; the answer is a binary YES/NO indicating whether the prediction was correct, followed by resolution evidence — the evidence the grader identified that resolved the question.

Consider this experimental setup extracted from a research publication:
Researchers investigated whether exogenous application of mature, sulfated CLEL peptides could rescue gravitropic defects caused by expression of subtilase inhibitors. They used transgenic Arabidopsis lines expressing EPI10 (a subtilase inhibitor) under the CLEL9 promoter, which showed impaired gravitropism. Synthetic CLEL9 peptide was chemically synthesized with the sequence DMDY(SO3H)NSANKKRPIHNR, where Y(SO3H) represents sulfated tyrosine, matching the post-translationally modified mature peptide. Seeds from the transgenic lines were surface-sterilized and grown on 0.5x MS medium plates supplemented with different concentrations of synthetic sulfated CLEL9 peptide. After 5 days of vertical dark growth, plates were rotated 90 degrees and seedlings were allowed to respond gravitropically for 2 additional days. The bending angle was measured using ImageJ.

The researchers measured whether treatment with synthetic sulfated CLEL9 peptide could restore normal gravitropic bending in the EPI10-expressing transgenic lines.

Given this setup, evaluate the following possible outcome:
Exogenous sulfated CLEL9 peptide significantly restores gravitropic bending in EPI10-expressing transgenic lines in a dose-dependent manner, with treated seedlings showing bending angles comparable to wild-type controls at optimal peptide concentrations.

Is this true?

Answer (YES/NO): NO